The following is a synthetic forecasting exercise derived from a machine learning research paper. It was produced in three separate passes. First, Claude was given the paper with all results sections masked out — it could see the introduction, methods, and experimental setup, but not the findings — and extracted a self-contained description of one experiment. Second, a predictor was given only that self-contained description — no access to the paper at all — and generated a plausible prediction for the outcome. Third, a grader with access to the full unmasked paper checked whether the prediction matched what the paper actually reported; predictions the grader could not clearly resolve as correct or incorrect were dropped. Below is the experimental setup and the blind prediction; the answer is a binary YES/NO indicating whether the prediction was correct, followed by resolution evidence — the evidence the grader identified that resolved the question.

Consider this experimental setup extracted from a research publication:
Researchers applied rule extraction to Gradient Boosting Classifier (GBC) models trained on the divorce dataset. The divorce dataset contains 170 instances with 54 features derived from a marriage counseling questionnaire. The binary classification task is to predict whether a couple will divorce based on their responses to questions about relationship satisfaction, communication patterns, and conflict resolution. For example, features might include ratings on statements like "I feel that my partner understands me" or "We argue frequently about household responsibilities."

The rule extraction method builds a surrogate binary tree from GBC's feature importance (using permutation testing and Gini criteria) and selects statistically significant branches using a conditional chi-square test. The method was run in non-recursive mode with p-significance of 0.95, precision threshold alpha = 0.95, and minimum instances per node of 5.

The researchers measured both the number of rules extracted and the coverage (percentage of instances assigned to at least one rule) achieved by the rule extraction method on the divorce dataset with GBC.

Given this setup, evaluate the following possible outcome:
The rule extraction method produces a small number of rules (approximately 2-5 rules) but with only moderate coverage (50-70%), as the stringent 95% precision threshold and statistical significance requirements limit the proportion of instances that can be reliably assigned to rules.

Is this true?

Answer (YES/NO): NO